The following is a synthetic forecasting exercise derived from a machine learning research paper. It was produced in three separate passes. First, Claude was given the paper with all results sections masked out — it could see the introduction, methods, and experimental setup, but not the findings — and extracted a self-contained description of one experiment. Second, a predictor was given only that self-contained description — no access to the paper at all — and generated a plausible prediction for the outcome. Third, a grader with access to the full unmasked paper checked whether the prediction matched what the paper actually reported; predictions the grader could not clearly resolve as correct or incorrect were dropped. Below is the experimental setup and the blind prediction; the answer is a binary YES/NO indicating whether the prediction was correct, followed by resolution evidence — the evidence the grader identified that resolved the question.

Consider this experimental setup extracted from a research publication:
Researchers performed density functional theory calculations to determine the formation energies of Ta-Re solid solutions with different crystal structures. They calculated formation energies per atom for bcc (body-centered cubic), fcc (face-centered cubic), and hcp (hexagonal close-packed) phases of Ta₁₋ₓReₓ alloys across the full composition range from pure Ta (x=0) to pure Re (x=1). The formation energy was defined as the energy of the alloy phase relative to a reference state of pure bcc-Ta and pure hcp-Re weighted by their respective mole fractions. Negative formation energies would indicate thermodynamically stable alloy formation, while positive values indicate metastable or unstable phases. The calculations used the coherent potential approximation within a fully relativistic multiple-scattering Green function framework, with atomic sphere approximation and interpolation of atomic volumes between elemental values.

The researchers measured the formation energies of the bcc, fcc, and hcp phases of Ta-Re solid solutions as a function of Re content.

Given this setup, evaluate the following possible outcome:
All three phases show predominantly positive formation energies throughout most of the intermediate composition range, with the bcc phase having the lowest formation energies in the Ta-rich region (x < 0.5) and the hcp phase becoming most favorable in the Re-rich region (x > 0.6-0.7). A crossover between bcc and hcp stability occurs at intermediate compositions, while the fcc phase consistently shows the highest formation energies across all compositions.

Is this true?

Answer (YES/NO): NO